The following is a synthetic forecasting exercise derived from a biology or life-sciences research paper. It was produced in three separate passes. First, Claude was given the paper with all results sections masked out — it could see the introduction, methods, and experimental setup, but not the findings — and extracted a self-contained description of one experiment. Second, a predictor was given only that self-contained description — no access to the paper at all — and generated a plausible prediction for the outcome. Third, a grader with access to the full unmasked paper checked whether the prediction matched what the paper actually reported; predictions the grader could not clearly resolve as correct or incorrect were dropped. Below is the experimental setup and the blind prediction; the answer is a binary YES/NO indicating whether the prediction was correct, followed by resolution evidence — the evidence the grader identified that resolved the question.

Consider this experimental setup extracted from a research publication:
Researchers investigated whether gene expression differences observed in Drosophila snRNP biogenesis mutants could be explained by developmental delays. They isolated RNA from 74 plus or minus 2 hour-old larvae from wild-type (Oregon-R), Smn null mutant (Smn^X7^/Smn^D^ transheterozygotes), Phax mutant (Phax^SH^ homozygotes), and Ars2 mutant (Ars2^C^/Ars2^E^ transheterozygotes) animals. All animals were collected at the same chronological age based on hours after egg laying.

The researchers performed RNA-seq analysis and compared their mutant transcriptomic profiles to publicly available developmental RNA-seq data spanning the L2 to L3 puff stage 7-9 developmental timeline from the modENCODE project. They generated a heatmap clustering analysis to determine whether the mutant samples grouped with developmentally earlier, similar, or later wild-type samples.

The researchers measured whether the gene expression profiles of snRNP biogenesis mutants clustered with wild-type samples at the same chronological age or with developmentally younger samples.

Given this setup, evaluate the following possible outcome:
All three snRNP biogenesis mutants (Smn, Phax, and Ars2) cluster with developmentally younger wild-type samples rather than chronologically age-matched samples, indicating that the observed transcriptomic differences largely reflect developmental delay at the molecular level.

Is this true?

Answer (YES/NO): YES